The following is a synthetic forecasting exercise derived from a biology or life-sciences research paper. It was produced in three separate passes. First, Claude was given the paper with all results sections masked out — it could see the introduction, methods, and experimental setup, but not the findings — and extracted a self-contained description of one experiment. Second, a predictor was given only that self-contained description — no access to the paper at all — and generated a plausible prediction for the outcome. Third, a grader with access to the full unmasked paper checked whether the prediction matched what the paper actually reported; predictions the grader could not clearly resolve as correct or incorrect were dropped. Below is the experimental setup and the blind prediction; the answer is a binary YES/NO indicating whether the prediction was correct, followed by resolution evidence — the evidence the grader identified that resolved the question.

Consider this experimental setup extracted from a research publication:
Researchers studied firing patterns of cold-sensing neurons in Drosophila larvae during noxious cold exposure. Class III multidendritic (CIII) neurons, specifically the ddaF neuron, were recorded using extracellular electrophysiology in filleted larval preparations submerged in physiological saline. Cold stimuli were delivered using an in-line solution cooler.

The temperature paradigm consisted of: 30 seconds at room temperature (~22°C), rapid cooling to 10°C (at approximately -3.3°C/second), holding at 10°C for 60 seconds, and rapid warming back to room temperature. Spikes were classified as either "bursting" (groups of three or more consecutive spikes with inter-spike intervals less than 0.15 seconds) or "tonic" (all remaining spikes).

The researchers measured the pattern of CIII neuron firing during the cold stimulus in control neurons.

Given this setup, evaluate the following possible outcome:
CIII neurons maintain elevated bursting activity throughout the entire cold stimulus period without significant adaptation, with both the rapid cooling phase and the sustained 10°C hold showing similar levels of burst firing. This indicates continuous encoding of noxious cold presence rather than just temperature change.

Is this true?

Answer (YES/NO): NO